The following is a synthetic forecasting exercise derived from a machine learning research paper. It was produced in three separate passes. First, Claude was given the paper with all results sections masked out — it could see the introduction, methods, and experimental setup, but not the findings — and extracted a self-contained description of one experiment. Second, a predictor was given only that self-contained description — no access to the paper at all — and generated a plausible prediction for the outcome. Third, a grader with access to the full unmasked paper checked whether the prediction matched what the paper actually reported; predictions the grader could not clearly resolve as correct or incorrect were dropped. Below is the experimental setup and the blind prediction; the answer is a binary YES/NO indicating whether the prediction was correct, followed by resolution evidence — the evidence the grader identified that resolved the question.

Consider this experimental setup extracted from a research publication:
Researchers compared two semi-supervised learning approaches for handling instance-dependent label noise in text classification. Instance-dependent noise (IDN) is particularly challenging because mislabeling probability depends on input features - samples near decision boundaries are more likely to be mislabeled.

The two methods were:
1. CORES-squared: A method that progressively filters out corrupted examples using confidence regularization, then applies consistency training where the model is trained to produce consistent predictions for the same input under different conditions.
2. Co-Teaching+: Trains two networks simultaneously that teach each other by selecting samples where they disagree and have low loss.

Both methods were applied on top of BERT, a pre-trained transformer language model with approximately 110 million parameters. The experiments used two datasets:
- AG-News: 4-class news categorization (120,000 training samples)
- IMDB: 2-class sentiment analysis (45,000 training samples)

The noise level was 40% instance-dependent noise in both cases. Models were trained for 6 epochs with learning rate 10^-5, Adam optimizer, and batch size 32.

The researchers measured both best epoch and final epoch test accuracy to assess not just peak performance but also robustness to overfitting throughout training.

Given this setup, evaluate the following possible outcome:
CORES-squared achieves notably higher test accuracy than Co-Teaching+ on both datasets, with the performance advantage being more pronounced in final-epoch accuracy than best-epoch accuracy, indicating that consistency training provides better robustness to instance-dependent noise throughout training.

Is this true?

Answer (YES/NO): NO